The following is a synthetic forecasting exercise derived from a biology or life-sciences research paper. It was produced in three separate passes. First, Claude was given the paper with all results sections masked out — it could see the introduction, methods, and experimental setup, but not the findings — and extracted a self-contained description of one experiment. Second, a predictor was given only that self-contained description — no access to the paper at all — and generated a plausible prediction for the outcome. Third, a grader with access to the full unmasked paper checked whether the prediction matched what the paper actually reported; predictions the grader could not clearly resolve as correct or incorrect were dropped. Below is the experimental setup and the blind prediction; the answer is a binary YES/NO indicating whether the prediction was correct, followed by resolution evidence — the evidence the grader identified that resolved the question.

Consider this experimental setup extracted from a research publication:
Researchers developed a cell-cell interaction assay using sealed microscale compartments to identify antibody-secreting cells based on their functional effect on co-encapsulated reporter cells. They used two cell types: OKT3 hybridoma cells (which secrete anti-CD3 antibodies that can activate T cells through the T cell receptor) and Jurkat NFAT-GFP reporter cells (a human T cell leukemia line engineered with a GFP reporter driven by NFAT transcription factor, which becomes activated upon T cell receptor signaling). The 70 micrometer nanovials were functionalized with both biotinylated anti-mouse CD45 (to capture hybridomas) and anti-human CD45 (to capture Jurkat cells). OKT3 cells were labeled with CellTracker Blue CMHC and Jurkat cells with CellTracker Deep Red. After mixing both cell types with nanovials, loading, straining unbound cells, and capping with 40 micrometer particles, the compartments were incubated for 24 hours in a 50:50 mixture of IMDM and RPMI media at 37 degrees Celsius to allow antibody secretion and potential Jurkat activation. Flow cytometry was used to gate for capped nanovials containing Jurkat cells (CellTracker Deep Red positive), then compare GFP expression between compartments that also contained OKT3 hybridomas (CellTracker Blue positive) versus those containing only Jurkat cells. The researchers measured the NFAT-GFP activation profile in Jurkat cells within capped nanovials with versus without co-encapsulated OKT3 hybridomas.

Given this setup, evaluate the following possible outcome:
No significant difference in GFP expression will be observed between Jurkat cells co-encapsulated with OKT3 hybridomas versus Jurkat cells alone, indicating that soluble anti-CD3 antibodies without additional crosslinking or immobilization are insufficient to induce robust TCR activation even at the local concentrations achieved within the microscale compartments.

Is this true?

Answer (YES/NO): NO